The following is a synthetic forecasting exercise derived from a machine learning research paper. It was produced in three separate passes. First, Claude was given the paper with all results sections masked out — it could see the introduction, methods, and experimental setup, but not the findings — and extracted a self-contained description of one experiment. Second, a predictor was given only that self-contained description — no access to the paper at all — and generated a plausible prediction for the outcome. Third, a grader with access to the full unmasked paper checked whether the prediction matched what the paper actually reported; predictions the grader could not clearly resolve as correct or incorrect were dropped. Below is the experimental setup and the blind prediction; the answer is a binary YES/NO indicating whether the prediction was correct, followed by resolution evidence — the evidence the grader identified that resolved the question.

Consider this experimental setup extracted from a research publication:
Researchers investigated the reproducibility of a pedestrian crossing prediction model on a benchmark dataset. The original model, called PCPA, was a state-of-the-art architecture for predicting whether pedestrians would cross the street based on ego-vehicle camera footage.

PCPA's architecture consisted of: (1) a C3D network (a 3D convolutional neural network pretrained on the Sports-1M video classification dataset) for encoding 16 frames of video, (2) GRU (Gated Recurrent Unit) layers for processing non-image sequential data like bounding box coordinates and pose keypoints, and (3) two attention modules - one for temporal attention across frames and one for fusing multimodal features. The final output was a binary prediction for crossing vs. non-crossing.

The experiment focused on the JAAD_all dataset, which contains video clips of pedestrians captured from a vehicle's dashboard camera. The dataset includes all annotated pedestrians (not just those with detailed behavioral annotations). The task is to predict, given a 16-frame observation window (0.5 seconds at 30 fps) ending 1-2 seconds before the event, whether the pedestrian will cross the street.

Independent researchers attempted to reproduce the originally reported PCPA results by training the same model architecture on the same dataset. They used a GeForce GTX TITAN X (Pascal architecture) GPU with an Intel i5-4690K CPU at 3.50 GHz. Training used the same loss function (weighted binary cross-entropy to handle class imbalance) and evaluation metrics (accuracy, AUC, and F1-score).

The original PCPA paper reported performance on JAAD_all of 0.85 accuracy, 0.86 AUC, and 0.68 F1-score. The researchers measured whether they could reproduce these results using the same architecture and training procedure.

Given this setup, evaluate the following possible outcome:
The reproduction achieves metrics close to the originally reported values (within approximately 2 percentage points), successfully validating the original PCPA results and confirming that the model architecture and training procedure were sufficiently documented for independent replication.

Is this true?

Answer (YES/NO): NO